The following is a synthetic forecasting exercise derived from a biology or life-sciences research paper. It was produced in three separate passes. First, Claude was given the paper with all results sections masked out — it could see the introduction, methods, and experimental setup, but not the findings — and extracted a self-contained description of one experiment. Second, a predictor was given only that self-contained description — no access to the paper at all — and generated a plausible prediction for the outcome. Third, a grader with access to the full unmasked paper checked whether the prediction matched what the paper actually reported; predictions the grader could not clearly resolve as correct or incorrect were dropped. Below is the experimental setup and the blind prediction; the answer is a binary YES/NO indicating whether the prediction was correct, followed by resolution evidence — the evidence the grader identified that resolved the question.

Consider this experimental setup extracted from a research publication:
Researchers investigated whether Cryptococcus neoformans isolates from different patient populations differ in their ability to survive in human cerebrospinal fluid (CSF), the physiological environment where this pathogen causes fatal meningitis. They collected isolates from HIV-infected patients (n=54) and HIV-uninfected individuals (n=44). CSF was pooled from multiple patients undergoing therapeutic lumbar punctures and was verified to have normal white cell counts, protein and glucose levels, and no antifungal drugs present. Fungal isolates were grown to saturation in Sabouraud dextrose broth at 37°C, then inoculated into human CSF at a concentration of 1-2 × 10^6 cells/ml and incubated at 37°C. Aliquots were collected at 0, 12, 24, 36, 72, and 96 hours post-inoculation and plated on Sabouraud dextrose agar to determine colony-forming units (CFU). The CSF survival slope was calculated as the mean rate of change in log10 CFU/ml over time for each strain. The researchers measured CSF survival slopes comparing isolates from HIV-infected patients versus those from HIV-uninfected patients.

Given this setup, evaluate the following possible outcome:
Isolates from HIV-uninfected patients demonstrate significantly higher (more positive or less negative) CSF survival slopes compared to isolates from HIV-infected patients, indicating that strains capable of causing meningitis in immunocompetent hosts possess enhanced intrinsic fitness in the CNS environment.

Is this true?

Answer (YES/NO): YES